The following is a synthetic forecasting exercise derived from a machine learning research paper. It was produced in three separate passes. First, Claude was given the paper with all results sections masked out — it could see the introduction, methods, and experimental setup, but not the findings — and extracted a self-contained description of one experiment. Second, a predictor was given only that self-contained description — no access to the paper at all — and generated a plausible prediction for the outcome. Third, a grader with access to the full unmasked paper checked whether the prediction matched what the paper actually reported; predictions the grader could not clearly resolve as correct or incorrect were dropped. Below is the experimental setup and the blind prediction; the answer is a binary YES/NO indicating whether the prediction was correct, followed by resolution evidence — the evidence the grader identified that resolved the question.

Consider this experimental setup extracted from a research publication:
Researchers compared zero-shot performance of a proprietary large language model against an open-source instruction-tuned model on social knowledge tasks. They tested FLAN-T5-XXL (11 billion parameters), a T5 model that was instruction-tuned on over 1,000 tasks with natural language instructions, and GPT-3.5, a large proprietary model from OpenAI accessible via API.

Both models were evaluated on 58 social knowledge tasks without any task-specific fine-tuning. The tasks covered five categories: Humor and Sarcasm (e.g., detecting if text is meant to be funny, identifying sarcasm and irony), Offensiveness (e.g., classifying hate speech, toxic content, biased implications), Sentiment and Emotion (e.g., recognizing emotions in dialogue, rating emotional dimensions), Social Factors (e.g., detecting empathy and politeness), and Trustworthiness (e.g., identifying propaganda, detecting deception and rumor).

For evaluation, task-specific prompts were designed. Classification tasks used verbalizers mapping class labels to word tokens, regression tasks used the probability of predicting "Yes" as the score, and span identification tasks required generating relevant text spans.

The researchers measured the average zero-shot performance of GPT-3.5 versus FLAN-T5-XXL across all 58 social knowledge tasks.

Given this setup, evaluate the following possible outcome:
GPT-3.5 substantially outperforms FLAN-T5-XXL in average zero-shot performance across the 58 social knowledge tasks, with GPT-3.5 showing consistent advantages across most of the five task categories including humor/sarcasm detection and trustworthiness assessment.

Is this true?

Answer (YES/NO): NO